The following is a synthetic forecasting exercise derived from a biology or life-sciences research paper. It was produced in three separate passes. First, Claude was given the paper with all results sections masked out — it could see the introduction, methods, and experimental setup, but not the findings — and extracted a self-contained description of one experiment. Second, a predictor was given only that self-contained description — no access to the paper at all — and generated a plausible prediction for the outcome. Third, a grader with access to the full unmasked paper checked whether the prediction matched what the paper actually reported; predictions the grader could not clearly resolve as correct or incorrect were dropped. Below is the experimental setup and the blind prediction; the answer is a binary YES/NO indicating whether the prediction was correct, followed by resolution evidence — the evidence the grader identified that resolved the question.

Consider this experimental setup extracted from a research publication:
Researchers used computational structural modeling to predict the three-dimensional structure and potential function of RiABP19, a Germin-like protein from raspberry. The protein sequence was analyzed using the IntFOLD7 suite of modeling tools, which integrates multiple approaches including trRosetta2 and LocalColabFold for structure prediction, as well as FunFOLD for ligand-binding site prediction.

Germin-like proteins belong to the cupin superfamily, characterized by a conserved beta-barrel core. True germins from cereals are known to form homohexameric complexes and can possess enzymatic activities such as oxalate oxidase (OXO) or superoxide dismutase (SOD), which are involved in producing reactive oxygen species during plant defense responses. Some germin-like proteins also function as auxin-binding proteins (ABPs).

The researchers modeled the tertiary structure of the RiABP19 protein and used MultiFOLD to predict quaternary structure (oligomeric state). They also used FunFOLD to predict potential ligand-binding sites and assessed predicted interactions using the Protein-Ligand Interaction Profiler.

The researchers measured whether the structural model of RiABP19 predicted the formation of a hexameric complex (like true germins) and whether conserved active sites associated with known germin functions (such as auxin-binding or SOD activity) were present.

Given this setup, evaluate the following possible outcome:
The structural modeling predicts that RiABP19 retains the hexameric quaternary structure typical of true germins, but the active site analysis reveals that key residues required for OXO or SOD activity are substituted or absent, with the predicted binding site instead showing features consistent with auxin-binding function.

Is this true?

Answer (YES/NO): NO